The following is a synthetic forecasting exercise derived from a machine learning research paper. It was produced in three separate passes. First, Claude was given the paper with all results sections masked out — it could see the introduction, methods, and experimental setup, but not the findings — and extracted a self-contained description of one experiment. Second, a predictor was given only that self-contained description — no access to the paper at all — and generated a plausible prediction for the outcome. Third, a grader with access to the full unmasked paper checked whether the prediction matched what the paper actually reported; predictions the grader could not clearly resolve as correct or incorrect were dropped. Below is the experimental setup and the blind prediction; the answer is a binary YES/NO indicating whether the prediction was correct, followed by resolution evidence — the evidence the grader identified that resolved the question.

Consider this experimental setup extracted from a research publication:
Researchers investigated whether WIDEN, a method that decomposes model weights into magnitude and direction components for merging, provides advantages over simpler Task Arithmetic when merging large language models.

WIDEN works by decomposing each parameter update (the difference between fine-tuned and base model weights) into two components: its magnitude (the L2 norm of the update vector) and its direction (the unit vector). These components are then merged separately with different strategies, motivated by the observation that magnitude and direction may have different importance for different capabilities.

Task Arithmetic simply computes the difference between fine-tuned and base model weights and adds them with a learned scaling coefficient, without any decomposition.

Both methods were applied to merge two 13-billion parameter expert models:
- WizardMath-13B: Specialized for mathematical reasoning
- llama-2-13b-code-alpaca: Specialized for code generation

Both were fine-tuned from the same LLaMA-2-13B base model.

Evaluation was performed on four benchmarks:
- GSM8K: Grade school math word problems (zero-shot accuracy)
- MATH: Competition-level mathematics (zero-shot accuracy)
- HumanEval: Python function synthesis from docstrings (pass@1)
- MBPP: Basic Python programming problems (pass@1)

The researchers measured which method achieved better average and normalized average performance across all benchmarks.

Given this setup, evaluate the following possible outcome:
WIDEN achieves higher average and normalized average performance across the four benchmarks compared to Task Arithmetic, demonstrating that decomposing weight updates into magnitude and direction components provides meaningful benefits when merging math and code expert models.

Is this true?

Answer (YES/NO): YES